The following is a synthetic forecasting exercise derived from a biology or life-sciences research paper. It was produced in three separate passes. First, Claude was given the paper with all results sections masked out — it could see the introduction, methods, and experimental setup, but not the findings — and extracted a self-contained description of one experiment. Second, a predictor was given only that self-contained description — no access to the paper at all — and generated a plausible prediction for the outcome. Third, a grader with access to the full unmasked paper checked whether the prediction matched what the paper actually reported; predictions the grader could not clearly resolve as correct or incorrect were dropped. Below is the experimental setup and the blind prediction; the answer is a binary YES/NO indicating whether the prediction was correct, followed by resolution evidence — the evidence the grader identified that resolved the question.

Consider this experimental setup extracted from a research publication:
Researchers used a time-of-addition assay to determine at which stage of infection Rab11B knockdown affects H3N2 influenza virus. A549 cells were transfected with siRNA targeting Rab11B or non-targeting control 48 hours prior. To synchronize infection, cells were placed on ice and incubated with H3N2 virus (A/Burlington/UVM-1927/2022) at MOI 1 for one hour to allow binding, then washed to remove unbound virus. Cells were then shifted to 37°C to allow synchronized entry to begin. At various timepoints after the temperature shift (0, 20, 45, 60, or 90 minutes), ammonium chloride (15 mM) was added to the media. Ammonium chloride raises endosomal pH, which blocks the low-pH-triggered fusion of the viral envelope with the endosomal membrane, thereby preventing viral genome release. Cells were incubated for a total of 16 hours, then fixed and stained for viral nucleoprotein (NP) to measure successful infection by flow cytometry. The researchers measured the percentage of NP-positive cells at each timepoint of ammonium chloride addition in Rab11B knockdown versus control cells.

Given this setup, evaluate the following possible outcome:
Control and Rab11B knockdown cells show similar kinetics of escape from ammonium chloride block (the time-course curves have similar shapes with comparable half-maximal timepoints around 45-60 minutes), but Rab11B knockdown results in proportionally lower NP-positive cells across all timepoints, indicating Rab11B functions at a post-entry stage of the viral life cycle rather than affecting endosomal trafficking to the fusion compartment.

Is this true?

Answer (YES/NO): NO